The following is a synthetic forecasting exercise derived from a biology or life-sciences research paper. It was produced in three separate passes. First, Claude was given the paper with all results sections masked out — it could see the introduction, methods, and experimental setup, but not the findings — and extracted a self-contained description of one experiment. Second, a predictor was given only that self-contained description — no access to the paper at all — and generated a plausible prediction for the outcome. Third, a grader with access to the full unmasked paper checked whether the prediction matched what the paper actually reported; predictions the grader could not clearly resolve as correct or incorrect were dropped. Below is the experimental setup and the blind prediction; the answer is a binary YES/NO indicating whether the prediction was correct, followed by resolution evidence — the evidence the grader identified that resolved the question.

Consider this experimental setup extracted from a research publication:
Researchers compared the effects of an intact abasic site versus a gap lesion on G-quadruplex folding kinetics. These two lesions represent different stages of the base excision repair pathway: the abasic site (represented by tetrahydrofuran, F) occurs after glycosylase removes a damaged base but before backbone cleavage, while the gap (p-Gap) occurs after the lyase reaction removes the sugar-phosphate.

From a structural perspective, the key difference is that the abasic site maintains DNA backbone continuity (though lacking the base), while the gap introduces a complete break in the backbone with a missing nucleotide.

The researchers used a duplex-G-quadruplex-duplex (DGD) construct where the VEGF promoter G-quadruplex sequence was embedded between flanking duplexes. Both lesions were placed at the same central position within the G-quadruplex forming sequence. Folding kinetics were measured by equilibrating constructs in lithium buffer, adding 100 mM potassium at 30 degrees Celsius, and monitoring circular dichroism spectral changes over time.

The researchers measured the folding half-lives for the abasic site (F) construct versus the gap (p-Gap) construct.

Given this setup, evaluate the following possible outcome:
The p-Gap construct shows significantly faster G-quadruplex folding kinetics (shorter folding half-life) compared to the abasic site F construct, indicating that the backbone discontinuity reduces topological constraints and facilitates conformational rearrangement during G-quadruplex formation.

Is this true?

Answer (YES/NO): NO